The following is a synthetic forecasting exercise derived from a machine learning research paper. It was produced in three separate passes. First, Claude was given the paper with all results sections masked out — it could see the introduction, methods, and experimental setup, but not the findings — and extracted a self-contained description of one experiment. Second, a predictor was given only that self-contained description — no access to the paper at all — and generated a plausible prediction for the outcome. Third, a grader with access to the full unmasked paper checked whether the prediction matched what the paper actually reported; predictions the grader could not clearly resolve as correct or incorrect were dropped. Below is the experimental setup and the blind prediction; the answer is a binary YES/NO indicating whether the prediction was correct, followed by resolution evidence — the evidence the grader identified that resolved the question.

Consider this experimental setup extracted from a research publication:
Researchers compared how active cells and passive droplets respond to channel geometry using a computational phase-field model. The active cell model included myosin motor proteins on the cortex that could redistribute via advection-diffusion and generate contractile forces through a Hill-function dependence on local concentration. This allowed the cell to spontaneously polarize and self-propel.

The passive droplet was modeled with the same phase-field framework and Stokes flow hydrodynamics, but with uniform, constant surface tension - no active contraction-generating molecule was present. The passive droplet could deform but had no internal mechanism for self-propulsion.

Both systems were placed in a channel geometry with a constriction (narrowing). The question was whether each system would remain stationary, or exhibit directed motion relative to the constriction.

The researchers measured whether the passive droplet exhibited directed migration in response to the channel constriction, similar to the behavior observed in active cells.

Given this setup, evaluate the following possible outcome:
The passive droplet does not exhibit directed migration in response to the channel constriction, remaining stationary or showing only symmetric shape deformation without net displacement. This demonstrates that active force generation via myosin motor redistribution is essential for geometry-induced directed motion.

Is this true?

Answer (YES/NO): NO